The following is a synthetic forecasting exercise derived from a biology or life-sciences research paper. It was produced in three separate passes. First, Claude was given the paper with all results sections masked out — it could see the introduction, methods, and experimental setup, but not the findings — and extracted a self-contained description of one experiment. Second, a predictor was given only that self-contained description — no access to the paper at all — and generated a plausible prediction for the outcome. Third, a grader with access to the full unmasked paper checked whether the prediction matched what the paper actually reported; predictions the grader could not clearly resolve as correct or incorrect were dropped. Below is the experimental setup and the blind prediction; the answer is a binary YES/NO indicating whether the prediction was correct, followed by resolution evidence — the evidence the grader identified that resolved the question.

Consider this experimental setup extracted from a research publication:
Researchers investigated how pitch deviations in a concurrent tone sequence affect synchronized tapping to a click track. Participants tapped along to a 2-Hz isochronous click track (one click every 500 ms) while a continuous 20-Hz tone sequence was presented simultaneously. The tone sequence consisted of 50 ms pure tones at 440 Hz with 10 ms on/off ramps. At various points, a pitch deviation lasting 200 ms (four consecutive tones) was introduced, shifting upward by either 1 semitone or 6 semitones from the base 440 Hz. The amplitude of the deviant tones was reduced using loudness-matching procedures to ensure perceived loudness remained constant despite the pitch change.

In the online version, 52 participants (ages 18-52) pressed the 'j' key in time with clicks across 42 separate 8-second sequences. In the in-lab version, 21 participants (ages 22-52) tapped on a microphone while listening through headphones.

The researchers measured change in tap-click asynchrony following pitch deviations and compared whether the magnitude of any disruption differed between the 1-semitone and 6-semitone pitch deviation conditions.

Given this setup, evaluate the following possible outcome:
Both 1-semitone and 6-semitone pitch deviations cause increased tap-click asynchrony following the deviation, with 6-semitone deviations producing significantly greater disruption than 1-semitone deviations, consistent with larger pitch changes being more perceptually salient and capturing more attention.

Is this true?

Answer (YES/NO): NO